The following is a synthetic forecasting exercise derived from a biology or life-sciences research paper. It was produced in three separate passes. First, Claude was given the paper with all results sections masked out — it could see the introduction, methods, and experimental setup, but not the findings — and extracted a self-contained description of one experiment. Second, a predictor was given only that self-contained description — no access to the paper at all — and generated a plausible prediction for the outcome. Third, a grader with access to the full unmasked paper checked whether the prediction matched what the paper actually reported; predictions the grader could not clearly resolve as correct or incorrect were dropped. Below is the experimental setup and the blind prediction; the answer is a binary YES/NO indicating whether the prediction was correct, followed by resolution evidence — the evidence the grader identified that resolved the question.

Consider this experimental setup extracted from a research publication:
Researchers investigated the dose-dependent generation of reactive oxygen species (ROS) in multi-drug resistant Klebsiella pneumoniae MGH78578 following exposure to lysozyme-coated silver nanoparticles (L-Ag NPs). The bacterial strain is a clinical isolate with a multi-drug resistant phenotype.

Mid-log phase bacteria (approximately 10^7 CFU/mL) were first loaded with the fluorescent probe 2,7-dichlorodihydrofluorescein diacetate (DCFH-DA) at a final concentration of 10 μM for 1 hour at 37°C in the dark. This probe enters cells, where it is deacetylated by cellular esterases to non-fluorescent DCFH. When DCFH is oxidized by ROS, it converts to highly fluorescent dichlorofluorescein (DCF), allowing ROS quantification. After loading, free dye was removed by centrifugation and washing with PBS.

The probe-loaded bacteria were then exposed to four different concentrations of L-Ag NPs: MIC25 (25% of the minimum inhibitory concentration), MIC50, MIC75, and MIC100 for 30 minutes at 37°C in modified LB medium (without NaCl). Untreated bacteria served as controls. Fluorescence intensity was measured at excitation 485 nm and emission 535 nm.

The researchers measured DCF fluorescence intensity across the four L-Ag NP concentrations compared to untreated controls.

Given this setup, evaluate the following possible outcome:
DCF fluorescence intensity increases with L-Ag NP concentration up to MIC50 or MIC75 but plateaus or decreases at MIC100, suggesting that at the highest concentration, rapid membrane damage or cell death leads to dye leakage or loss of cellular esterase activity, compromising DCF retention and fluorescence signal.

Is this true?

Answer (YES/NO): NO